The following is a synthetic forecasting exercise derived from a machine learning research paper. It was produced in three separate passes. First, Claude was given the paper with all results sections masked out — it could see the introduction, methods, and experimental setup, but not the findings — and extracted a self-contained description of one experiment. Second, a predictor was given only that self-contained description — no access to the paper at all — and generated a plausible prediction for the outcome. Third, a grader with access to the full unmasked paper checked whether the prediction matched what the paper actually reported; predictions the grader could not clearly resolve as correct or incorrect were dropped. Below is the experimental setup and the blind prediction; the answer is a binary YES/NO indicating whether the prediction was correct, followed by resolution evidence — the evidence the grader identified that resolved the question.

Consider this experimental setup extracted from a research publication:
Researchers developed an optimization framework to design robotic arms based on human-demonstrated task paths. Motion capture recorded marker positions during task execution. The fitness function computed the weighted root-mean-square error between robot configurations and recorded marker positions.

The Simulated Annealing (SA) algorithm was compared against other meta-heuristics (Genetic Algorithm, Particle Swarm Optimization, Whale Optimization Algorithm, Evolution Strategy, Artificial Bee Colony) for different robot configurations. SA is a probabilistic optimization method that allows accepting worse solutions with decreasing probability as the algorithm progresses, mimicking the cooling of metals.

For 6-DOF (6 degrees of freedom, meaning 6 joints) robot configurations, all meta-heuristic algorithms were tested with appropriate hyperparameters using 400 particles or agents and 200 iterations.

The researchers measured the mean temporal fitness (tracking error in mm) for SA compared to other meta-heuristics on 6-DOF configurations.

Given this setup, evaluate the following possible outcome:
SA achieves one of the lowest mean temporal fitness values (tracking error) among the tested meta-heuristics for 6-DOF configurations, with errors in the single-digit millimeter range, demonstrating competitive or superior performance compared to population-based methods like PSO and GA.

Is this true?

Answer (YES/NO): NO